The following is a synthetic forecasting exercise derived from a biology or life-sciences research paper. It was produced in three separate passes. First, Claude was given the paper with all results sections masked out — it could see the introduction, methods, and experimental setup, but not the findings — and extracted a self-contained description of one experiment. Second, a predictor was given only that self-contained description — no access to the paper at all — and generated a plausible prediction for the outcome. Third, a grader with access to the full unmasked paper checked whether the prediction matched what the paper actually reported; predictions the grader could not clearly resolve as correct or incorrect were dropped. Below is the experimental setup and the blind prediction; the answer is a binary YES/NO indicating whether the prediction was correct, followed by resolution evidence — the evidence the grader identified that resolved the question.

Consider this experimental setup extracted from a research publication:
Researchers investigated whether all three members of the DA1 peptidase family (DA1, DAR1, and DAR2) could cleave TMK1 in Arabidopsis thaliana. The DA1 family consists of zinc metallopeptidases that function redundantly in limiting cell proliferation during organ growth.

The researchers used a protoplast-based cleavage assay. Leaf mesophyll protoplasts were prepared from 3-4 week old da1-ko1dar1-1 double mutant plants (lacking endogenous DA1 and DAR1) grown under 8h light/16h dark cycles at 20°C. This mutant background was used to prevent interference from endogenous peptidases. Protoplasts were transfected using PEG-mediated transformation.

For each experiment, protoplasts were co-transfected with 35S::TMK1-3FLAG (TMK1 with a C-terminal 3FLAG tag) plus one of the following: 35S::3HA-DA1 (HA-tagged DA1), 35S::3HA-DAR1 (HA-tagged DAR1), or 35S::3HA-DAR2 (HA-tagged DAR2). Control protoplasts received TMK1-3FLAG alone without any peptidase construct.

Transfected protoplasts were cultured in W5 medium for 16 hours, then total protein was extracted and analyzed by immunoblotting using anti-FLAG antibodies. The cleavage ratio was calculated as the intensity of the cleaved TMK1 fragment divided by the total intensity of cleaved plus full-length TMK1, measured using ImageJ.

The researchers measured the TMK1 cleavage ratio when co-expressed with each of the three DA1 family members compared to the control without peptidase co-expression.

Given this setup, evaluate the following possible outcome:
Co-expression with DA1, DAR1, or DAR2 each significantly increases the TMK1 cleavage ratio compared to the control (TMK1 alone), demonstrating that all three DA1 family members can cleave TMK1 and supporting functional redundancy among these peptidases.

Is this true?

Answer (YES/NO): YES